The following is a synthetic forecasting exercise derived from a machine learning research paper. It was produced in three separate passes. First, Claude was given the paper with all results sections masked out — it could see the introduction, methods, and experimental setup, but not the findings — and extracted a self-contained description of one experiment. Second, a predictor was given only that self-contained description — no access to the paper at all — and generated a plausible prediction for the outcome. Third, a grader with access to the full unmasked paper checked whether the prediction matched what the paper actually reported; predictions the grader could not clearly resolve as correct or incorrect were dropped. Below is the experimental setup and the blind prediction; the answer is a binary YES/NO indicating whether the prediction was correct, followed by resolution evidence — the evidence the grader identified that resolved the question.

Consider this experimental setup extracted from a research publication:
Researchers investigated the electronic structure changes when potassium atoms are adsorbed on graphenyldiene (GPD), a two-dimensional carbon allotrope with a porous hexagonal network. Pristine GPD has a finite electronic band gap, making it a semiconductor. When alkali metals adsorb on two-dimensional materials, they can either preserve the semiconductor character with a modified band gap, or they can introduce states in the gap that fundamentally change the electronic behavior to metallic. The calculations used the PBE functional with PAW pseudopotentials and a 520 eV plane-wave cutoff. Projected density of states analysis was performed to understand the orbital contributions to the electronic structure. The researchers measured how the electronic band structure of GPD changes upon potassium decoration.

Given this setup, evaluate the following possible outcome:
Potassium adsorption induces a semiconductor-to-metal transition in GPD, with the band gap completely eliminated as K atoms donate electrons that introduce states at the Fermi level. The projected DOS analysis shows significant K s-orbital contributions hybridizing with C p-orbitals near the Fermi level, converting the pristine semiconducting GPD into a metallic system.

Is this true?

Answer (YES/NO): YES